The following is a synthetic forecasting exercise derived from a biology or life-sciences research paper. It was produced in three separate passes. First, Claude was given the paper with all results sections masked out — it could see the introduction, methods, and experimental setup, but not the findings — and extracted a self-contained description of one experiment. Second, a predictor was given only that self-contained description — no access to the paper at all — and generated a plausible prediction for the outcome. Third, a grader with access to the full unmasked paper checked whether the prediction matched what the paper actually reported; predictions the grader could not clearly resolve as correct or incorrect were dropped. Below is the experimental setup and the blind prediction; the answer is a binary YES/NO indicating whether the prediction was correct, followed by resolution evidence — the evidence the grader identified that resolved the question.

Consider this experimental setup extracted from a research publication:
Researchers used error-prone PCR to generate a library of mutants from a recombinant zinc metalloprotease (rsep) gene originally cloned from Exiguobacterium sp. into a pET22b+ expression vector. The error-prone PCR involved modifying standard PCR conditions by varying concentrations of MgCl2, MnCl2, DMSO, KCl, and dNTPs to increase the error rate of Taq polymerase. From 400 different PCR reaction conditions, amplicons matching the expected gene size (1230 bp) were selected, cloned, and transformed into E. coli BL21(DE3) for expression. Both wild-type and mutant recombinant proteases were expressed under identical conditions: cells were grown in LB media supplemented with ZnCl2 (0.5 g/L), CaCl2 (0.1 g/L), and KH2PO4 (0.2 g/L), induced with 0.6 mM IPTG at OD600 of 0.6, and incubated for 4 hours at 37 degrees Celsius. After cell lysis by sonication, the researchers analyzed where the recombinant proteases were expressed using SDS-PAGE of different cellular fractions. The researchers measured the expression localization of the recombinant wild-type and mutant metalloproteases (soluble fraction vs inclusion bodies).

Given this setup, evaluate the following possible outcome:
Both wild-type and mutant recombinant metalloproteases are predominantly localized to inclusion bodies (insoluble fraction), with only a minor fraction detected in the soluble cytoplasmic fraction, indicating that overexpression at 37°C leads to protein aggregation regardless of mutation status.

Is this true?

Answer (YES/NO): NO